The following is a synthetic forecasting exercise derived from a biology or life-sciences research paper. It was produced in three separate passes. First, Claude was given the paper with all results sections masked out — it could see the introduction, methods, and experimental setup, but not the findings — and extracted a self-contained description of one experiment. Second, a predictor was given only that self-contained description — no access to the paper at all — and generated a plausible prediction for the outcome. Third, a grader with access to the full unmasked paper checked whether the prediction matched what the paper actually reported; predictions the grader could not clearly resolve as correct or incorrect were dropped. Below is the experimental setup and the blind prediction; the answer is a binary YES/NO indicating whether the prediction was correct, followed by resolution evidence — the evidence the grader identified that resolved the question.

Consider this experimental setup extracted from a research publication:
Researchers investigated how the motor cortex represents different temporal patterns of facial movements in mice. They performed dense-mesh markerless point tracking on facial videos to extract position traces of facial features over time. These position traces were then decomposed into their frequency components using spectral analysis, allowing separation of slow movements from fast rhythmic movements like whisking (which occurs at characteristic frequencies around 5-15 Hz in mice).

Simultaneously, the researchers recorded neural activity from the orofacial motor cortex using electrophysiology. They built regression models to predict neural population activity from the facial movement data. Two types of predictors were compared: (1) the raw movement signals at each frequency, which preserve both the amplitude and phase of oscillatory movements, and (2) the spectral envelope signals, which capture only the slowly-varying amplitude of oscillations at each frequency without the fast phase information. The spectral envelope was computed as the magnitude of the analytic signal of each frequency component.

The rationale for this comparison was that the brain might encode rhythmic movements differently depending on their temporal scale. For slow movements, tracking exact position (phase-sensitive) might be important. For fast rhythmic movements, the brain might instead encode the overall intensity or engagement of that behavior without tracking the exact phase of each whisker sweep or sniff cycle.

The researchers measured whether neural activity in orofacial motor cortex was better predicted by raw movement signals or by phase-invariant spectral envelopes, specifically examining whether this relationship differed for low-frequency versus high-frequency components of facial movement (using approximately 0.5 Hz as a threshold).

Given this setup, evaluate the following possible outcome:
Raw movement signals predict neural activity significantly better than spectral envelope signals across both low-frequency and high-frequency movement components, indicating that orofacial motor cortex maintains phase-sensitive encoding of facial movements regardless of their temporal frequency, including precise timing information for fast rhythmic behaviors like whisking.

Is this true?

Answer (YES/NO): NO